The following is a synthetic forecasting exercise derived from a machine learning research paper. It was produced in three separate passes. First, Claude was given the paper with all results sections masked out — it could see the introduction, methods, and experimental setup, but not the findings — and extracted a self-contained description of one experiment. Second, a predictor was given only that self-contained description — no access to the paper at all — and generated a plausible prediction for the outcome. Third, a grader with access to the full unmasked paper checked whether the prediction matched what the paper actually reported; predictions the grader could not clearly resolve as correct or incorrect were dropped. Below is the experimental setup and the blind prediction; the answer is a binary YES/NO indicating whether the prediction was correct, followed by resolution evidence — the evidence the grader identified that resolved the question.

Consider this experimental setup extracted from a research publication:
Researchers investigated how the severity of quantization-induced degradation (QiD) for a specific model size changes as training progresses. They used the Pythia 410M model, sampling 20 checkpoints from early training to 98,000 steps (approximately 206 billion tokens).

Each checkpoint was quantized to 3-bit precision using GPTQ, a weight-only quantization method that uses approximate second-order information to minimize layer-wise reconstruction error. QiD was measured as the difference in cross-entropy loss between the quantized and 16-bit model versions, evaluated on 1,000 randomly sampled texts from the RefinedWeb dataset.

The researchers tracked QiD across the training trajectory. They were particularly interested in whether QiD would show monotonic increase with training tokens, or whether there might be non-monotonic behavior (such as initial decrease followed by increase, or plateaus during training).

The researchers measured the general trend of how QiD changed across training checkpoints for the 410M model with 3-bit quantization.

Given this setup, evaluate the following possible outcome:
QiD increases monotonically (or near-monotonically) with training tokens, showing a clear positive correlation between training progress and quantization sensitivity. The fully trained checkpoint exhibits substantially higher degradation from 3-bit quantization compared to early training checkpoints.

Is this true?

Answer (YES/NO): YES